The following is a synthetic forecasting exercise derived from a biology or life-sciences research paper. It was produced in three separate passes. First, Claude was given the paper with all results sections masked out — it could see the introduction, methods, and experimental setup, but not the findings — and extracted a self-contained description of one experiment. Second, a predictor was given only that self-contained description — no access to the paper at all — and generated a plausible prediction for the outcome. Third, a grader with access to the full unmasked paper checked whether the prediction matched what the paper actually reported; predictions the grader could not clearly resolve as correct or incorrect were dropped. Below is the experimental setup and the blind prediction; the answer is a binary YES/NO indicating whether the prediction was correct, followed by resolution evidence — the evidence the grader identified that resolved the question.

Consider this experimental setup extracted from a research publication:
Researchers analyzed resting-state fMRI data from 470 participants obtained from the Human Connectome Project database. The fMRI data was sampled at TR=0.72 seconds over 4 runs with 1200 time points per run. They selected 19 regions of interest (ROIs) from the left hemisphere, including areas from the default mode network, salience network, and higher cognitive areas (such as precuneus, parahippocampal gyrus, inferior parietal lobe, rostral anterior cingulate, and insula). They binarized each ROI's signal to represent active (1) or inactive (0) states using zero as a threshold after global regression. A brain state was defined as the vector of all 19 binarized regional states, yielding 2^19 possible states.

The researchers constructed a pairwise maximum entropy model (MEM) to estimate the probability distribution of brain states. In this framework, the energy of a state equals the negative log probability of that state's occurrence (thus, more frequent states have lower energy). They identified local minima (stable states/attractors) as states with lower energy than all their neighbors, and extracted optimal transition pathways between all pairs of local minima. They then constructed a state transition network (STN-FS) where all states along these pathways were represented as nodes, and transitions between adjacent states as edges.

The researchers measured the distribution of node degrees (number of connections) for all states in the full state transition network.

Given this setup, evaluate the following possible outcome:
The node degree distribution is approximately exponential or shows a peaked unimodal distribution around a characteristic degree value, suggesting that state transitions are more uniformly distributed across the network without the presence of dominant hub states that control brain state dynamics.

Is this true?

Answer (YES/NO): NO